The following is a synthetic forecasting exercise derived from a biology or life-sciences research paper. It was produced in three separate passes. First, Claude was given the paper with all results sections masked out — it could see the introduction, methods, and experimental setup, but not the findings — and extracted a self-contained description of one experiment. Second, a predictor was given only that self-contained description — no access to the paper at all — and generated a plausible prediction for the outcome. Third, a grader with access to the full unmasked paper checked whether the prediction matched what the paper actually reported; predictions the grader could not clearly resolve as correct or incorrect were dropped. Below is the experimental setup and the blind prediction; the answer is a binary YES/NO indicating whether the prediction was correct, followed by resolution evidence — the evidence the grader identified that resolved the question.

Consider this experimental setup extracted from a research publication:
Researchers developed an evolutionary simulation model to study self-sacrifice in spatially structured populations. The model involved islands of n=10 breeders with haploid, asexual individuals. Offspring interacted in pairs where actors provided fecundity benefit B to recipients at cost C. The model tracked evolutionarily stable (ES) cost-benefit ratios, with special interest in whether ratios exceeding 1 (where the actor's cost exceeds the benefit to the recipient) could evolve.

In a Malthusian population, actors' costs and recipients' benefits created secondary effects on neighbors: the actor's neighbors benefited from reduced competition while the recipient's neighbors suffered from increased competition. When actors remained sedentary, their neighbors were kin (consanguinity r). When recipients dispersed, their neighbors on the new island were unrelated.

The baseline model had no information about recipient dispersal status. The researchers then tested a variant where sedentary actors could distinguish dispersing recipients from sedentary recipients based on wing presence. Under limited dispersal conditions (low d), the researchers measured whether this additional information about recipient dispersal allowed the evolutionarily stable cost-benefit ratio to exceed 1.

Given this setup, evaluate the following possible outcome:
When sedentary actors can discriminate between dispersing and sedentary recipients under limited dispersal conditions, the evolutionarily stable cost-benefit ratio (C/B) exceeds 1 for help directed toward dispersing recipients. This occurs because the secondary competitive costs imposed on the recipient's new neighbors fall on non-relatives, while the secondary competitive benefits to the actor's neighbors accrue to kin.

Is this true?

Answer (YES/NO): YES